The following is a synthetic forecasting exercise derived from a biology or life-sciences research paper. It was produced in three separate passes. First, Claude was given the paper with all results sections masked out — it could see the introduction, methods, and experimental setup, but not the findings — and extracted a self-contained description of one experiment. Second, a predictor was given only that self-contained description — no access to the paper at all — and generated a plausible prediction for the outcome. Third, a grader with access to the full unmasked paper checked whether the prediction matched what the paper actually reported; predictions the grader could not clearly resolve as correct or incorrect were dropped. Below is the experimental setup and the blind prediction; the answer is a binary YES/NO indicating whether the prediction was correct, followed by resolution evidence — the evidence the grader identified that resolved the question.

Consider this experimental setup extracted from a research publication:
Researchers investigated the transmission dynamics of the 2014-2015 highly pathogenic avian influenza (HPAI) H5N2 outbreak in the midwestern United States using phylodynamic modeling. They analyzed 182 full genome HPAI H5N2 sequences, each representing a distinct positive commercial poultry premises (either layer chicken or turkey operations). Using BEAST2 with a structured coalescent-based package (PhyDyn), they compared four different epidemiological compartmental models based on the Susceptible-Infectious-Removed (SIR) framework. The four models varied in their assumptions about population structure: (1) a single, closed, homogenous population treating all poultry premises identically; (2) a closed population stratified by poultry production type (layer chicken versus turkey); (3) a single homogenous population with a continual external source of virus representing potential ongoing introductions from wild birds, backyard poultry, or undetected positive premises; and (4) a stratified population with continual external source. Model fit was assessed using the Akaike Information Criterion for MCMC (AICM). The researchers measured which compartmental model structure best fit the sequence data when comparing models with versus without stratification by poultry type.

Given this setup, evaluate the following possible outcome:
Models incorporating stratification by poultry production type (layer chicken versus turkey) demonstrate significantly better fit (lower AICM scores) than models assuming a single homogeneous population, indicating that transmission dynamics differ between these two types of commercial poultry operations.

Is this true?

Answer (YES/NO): YES